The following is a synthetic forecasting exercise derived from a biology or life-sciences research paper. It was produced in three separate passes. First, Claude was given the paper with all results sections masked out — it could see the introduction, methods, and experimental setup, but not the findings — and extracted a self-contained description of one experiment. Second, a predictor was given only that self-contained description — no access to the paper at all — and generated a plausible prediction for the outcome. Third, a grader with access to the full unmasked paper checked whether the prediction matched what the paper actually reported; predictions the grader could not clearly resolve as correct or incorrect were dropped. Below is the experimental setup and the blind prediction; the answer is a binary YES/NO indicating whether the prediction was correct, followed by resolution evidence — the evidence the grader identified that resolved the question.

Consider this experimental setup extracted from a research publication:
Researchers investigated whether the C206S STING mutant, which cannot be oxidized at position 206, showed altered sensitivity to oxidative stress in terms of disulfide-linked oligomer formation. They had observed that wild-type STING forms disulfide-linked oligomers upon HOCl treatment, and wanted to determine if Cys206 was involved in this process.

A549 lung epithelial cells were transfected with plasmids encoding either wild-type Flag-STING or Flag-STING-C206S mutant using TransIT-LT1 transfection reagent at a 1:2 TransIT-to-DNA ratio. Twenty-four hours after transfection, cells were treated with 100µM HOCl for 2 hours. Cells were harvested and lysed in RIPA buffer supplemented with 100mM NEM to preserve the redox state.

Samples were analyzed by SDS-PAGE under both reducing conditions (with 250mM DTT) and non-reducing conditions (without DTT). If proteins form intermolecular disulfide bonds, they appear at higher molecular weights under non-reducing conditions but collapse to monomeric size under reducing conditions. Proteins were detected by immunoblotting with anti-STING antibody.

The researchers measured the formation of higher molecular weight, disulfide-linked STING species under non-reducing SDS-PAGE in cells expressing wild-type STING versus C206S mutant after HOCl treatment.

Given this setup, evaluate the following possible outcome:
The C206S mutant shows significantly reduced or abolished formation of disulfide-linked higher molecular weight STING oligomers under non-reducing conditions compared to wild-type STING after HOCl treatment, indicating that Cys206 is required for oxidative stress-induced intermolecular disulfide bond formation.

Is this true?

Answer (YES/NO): YES